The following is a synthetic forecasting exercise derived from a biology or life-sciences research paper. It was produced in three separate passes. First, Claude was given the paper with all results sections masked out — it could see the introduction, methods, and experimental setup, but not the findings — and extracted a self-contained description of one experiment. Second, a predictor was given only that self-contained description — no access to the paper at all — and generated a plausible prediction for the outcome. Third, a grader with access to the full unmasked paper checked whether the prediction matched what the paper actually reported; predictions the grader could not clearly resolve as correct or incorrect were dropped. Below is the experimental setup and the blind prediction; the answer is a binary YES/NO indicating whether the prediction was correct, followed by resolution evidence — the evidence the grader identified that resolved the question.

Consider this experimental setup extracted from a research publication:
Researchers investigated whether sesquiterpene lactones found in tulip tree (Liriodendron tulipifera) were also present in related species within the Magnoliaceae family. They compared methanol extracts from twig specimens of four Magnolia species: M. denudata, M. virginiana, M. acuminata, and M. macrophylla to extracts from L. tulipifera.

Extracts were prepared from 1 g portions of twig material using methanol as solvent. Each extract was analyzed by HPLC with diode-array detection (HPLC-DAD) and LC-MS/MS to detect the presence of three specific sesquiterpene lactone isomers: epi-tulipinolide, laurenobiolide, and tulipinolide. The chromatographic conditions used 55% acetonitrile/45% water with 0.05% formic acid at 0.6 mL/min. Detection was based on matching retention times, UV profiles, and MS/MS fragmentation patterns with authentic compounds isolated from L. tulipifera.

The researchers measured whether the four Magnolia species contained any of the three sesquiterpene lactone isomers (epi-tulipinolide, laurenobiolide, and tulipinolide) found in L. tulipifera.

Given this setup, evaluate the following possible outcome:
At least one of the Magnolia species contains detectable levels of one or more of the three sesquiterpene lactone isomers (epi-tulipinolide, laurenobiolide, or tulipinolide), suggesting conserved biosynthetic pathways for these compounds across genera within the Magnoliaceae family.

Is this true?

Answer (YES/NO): NO